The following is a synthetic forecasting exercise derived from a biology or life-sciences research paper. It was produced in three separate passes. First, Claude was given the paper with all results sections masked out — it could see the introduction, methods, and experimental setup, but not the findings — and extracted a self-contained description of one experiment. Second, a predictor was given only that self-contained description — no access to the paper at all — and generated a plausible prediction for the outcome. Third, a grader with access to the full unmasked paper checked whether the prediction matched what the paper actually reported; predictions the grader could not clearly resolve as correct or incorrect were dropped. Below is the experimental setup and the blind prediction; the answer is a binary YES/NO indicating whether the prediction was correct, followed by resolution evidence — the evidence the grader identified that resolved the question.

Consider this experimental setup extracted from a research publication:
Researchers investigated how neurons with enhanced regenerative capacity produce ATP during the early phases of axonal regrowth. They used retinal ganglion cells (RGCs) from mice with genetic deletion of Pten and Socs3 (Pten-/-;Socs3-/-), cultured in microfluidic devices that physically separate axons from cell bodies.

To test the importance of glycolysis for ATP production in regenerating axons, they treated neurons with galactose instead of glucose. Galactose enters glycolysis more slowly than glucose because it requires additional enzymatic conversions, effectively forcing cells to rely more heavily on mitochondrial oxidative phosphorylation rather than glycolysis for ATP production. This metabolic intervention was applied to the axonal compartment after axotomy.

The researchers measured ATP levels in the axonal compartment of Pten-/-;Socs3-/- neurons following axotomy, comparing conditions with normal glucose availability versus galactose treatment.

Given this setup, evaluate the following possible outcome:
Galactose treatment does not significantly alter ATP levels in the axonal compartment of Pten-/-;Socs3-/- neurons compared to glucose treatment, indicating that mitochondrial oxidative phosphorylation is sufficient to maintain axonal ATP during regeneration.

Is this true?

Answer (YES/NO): NO